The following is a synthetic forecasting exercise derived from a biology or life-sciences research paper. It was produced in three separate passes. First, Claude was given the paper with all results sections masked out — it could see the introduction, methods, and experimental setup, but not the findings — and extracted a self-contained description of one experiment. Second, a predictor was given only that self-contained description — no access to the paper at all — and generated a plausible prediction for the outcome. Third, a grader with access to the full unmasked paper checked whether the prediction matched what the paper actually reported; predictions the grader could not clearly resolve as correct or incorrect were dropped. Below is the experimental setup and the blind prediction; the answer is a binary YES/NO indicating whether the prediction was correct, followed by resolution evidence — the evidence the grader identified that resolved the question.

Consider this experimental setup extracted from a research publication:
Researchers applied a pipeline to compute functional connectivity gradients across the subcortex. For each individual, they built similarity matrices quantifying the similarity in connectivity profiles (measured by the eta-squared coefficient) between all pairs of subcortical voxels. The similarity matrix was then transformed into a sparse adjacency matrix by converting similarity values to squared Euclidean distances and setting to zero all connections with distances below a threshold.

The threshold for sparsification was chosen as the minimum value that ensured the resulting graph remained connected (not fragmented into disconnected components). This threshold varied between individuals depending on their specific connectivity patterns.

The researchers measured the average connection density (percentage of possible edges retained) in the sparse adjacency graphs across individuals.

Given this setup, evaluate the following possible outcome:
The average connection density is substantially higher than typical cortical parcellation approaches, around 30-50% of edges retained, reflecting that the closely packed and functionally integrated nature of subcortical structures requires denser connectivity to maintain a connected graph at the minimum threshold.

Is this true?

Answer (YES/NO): NO